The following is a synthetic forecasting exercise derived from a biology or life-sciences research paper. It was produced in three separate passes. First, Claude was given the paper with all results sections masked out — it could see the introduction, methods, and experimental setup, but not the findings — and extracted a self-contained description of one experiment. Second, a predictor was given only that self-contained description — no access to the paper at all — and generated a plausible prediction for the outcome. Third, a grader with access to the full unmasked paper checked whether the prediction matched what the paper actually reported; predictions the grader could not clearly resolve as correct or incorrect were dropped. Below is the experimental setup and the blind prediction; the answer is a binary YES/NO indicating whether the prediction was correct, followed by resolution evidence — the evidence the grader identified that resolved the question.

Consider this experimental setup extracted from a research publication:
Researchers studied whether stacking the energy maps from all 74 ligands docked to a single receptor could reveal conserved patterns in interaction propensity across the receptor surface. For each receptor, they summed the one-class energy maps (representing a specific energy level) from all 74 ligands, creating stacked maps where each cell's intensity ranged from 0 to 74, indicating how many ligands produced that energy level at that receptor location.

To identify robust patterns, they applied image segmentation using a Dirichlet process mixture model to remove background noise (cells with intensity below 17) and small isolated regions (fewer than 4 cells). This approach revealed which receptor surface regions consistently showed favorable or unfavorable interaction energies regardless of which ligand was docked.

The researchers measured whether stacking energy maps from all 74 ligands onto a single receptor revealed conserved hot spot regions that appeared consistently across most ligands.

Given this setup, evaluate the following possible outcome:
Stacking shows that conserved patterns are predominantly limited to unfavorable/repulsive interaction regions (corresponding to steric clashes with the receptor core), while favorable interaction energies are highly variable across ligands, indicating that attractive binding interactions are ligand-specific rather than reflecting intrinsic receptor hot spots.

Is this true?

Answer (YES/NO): NO